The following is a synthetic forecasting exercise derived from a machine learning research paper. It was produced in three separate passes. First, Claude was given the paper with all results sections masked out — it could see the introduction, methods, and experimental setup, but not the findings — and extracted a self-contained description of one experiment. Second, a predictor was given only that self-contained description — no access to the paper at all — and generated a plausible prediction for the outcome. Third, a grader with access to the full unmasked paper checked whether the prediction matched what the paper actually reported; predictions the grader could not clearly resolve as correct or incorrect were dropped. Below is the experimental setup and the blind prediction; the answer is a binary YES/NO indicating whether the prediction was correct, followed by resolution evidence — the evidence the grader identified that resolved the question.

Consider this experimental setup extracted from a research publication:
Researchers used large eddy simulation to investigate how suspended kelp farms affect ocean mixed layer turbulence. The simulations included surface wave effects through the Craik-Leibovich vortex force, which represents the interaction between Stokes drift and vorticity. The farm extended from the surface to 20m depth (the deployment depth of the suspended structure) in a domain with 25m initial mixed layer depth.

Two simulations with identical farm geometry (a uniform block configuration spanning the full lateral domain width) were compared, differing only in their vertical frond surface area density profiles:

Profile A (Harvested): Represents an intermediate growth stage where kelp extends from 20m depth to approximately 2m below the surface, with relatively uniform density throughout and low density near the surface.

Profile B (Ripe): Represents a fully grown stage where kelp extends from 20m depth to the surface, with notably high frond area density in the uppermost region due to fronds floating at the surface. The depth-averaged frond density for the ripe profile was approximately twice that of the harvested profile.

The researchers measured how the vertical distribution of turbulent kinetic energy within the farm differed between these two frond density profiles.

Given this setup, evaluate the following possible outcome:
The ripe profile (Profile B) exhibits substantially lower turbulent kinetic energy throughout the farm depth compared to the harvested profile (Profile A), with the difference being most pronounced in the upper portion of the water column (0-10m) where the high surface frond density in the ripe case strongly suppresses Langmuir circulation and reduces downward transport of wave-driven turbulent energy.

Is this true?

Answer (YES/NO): NO